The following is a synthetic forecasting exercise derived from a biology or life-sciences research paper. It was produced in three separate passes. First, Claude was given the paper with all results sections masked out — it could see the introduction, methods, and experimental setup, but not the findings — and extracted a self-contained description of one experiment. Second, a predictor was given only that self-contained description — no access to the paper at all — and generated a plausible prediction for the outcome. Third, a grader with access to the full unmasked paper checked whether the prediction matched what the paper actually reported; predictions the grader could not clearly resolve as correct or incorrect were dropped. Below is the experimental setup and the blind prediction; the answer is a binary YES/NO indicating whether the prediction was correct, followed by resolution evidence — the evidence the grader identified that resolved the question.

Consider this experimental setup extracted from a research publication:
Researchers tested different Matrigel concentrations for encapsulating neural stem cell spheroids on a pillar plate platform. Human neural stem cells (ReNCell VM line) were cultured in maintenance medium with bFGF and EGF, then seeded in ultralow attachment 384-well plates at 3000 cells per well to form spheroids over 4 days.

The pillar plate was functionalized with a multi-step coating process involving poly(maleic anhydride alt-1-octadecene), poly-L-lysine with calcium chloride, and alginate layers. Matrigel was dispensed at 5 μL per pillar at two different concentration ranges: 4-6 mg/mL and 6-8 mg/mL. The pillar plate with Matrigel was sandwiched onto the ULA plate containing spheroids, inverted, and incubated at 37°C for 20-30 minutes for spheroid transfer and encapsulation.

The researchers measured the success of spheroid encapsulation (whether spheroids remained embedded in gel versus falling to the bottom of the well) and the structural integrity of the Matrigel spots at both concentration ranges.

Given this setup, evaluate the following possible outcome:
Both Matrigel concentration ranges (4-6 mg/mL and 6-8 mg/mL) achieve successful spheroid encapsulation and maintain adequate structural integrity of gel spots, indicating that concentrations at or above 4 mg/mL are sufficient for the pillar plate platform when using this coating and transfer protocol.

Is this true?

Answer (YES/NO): YES